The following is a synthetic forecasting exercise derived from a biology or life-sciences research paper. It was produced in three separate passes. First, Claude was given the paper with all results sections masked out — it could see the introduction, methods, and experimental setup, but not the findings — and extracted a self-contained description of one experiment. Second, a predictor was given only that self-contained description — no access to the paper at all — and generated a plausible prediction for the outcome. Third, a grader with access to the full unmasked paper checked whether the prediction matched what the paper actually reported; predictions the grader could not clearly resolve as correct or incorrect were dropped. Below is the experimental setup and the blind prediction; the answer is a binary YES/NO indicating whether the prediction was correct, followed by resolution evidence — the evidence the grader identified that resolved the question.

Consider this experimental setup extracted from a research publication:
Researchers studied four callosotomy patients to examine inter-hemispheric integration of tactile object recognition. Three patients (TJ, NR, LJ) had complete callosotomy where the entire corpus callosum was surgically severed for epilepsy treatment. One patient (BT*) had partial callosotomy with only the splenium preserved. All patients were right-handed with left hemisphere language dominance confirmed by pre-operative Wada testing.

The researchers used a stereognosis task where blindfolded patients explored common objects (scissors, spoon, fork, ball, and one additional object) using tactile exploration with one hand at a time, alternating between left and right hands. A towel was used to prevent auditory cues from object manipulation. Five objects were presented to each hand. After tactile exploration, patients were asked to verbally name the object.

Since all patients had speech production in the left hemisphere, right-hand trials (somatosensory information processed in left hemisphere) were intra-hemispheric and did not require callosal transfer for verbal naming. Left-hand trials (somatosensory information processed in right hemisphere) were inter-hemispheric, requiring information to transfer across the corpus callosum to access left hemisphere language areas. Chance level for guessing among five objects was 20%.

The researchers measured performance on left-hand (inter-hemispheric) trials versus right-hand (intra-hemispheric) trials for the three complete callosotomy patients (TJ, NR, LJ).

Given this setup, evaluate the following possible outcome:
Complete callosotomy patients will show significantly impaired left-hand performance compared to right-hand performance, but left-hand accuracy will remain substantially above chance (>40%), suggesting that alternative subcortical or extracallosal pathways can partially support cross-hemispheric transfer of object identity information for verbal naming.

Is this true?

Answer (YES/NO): NO